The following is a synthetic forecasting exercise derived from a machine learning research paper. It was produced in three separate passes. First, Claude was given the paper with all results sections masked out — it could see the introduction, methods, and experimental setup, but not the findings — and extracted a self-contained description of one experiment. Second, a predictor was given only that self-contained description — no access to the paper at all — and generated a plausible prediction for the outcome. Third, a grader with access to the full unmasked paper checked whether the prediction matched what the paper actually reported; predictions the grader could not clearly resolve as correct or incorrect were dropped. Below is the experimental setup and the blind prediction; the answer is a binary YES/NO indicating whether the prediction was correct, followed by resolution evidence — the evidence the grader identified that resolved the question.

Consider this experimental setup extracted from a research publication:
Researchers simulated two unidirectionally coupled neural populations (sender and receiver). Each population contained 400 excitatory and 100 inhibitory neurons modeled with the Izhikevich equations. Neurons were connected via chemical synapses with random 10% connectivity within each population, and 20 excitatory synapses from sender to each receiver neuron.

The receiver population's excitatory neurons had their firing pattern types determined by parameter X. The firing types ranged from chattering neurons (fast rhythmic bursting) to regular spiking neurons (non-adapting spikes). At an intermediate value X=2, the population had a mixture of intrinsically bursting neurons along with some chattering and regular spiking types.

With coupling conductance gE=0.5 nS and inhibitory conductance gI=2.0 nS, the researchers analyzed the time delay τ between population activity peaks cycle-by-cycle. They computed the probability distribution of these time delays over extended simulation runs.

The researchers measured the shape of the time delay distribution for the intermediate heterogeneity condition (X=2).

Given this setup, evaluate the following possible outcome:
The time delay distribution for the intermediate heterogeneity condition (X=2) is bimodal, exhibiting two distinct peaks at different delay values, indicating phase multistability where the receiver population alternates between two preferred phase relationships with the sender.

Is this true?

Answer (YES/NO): YES